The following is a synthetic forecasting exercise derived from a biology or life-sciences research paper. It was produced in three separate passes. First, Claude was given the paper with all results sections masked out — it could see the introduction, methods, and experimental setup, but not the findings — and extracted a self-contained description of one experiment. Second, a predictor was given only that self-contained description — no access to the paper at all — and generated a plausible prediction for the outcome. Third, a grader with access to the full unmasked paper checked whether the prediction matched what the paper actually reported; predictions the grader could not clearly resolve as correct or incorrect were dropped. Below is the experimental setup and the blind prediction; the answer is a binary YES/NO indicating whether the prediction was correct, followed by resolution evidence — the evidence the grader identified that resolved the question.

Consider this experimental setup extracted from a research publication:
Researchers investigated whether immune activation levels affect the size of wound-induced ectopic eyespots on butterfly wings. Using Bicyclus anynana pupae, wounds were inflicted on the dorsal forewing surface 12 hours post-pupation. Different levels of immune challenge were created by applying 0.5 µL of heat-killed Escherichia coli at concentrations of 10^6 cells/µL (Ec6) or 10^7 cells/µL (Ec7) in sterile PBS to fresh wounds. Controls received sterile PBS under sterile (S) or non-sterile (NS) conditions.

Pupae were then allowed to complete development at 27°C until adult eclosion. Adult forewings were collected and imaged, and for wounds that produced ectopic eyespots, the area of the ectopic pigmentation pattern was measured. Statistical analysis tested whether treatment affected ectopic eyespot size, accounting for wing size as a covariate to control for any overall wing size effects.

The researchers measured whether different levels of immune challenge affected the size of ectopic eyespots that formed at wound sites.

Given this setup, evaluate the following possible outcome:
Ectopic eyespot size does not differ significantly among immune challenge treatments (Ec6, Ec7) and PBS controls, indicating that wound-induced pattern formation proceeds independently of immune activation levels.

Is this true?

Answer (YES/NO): NO